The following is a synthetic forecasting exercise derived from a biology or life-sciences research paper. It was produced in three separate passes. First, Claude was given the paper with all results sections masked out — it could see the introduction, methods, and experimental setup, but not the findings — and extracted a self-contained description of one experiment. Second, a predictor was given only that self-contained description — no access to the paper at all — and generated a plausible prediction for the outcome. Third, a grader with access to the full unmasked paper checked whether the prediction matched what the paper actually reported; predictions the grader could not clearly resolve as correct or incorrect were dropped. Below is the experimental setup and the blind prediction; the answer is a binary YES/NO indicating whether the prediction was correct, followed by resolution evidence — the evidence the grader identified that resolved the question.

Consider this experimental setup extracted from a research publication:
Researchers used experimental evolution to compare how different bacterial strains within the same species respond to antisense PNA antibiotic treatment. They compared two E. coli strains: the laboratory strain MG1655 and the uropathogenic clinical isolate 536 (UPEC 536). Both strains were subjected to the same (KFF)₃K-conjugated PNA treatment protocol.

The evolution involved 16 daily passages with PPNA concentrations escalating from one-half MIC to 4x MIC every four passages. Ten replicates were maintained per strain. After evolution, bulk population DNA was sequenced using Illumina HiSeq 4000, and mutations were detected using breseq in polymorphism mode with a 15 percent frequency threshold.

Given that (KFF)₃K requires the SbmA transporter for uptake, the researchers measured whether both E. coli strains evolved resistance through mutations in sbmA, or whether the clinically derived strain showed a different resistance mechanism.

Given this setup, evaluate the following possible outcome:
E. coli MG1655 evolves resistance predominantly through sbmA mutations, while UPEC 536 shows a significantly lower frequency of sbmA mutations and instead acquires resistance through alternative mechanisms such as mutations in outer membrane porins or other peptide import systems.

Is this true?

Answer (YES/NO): NO